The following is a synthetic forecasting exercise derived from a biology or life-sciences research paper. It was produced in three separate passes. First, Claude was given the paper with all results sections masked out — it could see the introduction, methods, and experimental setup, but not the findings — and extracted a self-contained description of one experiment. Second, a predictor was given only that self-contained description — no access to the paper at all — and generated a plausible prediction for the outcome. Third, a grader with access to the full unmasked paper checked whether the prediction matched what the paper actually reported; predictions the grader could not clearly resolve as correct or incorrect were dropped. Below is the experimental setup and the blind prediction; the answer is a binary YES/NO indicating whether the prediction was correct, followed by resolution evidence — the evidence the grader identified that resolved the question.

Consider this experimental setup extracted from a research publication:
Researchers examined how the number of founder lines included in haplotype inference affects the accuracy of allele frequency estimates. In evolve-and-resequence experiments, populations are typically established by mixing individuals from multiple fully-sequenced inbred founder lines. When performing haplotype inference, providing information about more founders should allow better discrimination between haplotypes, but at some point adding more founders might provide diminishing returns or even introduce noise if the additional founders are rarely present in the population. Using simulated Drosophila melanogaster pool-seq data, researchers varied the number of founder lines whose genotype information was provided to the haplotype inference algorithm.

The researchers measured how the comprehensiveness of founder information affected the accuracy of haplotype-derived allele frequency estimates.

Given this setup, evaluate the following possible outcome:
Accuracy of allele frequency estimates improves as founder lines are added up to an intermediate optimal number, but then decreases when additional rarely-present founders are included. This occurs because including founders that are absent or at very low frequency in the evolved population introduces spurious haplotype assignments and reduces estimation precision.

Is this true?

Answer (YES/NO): NO